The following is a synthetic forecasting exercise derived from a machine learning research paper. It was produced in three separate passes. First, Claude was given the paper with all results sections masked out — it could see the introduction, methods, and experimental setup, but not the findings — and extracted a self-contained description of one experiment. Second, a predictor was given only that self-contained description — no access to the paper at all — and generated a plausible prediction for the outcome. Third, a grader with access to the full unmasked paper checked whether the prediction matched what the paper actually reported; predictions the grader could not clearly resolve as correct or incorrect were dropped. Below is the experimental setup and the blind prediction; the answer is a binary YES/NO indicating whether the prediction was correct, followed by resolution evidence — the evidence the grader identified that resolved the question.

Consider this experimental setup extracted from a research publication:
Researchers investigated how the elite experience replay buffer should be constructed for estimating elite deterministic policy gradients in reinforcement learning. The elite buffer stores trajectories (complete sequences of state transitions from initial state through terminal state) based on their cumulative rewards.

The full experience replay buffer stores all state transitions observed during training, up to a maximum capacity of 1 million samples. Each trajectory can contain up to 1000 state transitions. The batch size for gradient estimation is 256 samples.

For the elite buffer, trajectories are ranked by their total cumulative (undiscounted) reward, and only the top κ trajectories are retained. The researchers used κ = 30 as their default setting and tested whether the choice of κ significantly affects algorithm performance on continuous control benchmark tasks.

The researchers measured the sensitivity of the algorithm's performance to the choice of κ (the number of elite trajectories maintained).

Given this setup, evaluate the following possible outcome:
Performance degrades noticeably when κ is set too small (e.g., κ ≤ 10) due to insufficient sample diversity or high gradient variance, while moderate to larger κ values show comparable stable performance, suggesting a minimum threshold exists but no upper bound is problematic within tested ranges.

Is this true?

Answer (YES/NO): NO